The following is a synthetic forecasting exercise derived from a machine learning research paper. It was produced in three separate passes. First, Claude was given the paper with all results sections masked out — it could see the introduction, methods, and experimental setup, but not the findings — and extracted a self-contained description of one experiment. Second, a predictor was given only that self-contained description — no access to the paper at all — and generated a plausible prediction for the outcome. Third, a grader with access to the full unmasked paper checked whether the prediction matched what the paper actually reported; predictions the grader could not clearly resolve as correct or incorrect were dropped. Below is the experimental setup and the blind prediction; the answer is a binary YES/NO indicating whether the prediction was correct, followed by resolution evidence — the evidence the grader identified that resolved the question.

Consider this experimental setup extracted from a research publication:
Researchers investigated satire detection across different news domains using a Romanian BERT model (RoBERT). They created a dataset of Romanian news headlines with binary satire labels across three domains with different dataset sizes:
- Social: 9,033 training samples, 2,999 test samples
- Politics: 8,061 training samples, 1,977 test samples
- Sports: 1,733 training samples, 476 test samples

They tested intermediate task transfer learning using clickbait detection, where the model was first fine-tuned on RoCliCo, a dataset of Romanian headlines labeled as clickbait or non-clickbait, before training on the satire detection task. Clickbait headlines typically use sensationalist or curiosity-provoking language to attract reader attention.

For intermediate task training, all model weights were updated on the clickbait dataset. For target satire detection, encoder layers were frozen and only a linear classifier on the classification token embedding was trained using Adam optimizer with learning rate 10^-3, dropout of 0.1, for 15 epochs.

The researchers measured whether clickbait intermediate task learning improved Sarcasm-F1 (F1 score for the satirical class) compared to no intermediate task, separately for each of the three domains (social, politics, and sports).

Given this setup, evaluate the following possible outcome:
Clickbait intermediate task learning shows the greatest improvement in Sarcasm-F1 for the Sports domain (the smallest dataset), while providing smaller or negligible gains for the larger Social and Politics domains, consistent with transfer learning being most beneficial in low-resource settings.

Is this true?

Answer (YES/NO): NO